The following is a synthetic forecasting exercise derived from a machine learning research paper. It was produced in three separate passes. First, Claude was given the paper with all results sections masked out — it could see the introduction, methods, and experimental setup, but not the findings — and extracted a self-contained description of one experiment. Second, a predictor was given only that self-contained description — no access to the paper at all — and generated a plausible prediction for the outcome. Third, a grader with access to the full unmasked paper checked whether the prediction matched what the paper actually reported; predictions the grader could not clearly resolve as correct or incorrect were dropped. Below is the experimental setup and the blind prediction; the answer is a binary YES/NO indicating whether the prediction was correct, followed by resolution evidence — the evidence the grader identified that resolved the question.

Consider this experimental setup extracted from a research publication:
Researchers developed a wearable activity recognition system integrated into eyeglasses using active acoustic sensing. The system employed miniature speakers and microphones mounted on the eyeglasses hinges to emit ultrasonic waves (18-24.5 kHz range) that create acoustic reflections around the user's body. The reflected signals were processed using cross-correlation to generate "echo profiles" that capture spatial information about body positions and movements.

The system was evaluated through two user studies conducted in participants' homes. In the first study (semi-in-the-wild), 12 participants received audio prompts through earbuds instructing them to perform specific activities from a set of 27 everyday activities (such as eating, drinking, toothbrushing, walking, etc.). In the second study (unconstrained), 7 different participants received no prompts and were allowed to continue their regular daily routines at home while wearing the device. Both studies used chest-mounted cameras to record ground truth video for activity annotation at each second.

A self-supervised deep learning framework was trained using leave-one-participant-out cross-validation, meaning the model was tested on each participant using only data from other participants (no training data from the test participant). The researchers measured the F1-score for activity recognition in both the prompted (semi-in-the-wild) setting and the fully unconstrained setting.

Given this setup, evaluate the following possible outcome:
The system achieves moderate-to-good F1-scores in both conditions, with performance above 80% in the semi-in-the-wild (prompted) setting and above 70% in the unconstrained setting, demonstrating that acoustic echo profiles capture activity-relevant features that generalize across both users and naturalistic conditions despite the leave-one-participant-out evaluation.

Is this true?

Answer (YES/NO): YES